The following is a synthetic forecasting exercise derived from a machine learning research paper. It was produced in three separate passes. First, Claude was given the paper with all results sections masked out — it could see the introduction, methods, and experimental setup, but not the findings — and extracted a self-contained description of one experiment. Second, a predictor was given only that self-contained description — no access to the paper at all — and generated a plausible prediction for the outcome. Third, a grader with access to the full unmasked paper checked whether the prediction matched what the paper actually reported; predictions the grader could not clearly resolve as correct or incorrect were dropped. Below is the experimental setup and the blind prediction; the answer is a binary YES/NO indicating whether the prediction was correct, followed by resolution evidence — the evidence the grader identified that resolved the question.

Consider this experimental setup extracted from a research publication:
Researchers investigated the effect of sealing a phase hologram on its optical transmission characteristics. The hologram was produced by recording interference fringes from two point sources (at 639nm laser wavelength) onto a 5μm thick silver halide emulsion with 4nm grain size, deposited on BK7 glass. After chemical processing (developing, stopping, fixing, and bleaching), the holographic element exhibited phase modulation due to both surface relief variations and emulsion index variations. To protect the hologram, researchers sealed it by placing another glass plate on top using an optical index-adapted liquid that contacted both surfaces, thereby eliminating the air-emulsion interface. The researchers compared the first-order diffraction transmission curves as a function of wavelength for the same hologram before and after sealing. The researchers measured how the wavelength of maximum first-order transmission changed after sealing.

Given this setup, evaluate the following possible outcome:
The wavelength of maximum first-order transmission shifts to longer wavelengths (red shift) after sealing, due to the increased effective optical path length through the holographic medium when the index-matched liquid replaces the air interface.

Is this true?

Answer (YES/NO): NO